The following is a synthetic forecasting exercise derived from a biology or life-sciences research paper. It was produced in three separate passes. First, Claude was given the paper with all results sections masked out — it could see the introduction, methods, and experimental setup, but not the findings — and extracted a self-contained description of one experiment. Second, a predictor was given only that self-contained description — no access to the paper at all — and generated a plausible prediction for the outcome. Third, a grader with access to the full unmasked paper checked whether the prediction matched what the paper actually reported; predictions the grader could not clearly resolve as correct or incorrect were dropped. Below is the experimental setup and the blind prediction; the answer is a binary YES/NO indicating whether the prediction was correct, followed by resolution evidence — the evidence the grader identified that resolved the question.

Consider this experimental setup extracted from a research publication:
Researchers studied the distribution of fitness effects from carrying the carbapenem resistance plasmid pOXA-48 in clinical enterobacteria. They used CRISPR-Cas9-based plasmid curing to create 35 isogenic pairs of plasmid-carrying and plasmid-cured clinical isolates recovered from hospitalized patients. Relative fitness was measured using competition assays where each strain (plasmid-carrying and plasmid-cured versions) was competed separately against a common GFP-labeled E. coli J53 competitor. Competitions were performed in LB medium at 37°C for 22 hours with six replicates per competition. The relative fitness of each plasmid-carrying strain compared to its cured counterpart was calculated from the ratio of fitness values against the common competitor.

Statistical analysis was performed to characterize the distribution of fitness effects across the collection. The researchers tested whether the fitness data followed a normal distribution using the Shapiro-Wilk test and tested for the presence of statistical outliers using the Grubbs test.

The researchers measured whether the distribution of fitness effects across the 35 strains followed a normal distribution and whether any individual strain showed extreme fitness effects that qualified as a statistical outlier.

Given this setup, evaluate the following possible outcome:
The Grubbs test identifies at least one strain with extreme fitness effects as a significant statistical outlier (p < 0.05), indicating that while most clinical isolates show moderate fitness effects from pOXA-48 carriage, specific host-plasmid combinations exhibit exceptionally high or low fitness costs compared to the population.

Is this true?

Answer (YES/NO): YES